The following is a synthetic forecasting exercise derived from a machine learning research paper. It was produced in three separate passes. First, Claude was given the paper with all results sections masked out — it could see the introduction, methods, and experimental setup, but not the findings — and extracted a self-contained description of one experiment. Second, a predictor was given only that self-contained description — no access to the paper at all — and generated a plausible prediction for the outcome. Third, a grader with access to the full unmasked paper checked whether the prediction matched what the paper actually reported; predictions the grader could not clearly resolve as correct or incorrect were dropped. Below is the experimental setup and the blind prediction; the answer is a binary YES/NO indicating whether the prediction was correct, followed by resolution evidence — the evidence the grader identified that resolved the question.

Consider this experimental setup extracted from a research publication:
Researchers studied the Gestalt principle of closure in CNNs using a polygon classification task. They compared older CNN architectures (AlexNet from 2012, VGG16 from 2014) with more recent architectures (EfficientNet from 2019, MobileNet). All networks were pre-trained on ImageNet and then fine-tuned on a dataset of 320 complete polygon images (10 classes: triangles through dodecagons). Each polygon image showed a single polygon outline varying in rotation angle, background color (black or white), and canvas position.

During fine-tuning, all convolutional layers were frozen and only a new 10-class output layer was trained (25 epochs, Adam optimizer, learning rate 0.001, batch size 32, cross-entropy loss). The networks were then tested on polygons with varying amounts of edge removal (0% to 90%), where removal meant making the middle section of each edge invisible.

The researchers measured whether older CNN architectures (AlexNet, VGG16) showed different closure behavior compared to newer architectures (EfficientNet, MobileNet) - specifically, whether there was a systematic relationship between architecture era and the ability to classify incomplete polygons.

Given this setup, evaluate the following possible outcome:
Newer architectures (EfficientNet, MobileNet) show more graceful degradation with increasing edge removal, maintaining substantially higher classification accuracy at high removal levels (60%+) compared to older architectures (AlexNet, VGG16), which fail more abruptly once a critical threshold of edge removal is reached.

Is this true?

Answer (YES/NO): NO